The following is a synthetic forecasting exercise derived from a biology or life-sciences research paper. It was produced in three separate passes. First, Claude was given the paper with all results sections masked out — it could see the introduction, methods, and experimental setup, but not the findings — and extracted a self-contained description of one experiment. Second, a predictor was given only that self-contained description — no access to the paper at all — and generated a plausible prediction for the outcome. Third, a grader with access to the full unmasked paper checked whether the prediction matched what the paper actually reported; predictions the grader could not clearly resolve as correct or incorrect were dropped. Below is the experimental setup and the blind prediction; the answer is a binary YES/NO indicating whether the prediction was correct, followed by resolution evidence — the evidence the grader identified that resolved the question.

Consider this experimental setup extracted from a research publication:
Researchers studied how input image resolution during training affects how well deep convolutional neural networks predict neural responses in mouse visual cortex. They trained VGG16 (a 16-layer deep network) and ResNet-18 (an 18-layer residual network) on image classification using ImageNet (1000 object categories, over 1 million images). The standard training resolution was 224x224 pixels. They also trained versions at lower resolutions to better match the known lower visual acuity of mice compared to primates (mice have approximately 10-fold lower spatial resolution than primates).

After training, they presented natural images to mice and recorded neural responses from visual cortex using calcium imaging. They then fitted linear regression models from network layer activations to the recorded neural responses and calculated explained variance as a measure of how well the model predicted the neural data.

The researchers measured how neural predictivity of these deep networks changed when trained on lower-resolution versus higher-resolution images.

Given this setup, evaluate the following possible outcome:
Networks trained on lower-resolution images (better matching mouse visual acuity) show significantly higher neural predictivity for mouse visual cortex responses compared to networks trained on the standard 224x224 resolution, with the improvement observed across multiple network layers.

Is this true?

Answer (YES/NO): YES